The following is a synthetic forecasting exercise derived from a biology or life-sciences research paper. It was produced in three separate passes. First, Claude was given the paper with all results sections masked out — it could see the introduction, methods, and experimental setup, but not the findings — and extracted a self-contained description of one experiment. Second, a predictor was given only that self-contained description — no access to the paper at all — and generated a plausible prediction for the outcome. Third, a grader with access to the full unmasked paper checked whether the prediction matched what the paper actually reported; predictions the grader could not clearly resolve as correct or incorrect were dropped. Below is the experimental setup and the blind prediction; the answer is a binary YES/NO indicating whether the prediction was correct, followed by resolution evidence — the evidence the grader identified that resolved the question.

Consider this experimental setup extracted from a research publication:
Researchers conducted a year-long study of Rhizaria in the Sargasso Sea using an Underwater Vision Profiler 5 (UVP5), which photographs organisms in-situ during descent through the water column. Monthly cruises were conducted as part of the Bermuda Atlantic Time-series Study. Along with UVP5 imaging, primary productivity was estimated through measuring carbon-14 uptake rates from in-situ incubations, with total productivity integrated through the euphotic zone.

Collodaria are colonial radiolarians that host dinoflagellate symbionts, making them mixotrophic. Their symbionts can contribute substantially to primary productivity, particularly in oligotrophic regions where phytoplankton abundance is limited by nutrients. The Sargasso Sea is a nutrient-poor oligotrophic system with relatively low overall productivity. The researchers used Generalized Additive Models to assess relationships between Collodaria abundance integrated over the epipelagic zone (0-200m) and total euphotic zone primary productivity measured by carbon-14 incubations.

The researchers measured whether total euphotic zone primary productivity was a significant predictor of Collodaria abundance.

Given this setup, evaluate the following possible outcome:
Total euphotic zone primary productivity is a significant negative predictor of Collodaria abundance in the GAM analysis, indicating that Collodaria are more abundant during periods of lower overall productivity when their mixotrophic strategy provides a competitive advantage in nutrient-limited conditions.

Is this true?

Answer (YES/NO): NO